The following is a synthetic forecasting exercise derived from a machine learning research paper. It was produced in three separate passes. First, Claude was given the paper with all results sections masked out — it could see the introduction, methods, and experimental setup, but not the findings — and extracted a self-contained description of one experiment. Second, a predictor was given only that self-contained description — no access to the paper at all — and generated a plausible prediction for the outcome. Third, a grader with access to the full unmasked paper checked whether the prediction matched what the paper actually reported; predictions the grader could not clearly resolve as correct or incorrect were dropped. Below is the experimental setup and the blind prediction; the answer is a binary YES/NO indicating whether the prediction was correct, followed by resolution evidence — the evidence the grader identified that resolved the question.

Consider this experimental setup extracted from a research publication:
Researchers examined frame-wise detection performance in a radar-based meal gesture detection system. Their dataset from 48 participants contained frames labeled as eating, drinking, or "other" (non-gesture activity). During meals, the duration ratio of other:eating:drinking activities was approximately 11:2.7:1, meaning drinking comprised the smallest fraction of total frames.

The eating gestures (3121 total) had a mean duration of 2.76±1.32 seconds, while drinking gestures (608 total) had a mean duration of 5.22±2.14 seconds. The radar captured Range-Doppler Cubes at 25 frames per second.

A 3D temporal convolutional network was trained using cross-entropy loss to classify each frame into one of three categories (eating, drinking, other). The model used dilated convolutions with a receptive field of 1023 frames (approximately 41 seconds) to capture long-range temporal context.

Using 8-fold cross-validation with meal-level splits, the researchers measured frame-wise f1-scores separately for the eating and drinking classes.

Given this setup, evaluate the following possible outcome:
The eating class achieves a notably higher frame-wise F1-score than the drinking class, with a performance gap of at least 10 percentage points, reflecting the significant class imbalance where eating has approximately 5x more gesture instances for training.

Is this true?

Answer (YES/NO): NO